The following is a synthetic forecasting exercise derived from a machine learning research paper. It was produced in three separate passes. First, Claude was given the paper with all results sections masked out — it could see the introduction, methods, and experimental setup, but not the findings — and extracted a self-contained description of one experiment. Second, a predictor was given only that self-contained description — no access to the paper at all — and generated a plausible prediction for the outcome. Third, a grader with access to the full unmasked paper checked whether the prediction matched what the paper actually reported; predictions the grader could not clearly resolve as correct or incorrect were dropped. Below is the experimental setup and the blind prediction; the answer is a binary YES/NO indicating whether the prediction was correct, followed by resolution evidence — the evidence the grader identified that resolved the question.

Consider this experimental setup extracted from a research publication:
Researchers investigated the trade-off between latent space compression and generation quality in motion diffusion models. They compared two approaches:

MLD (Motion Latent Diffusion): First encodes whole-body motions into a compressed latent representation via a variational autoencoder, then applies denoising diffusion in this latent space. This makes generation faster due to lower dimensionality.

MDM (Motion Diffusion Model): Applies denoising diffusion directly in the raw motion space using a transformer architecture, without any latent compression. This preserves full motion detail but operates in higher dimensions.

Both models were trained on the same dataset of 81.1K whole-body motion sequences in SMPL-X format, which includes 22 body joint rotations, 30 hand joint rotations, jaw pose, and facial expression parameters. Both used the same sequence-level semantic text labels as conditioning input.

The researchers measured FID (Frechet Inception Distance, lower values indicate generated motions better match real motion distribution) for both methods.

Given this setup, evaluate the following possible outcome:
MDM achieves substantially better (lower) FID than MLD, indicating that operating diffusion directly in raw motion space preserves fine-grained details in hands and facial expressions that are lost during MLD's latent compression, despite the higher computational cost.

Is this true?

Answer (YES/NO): NO